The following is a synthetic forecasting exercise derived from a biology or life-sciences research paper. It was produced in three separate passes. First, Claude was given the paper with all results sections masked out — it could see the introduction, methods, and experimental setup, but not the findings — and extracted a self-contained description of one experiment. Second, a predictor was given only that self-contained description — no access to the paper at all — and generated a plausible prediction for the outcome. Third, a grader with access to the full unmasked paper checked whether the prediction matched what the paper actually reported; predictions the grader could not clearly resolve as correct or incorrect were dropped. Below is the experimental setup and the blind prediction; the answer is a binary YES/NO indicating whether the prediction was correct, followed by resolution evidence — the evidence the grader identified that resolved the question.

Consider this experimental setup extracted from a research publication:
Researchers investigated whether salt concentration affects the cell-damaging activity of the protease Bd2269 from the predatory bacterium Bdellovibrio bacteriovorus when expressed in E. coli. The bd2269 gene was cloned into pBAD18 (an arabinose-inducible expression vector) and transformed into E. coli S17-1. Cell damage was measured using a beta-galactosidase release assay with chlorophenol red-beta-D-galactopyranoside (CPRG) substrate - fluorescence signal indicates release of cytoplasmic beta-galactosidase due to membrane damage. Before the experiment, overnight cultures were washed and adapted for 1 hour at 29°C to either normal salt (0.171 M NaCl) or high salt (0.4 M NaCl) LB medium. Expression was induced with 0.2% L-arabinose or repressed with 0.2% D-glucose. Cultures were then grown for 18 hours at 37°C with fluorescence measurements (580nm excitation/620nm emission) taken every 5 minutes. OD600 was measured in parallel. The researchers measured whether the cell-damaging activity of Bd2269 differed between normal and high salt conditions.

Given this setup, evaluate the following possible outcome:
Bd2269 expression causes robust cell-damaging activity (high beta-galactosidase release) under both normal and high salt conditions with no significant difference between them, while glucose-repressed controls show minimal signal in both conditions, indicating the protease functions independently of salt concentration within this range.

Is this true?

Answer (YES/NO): NO